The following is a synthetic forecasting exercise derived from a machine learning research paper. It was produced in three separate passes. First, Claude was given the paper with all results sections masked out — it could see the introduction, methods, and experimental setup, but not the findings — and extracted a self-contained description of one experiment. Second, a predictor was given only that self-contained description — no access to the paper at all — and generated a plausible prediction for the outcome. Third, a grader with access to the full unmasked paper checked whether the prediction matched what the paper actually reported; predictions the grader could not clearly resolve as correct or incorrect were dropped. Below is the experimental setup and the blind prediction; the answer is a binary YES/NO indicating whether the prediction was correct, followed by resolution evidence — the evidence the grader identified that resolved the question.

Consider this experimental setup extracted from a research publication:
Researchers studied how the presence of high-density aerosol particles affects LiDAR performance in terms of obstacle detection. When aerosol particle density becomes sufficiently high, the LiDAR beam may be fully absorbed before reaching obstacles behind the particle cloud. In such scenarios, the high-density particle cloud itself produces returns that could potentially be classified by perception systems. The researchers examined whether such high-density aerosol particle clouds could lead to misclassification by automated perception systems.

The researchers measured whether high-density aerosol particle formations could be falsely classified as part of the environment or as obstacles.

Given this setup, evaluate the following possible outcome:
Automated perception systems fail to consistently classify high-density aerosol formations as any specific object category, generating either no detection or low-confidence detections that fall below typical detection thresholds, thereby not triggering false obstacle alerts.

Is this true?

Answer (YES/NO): NO